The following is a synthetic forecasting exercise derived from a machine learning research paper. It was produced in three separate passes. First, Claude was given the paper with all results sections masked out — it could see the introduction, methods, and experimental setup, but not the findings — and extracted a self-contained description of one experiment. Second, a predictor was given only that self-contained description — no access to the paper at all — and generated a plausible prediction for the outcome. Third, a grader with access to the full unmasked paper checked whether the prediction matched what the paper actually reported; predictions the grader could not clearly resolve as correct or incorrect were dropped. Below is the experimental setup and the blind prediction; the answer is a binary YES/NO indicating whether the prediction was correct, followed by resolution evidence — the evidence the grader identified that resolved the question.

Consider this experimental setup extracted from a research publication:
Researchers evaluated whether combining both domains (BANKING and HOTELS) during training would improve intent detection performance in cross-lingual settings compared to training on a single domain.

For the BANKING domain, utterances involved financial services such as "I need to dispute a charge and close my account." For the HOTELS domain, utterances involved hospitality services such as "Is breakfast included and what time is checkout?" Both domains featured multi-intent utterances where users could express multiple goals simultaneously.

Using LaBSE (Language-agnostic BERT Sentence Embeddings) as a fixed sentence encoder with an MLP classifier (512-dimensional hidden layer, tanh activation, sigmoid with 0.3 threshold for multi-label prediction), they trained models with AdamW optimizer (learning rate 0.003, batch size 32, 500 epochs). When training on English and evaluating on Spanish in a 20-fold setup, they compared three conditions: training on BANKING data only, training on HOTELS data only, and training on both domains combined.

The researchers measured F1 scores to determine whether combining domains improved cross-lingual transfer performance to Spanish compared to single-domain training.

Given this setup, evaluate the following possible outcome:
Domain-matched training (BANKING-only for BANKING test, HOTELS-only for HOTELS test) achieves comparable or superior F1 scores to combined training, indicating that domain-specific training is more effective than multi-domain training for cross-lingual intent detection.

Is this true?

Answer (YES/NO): NO